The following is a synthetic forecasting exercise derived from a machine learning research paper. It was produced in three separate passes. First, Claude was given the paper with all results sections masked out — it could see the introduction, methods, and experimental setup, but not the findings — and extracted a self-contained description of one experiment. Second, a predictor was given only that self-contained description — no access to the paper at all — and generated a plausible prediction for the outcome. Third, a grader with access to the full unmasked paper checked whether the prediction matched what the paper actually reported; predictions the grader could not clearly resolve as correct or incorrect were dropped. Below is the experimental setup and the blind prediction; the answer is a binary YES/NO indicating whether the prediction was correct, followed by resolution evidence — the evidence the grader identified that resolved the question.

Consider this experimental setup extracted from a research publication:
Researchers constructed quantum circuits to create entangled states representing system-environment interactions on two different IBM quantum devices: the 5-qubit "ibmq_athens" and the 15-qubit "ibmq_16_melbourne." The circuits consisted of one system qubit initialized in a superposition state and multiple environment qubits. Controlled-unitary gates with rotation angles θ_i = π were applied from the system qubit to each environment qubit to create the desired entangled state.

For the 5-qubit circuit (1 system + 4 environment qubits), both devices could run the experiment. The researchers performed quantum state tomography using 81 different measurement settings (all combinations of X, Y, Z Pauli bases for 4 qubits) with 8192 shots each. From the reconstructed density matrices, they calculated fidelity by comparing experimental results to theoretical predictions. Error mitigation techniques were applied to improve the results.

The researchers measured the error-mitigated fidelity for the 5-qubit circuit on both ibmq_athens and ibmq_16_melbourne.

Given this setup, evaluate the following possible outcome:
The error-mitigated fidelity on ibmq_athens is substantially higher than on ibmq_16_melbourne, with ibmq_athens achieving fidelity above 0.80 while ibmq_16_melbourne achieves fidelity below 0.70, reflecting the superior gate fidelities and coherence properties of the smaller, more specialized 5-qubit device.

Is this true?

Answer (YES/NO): YES